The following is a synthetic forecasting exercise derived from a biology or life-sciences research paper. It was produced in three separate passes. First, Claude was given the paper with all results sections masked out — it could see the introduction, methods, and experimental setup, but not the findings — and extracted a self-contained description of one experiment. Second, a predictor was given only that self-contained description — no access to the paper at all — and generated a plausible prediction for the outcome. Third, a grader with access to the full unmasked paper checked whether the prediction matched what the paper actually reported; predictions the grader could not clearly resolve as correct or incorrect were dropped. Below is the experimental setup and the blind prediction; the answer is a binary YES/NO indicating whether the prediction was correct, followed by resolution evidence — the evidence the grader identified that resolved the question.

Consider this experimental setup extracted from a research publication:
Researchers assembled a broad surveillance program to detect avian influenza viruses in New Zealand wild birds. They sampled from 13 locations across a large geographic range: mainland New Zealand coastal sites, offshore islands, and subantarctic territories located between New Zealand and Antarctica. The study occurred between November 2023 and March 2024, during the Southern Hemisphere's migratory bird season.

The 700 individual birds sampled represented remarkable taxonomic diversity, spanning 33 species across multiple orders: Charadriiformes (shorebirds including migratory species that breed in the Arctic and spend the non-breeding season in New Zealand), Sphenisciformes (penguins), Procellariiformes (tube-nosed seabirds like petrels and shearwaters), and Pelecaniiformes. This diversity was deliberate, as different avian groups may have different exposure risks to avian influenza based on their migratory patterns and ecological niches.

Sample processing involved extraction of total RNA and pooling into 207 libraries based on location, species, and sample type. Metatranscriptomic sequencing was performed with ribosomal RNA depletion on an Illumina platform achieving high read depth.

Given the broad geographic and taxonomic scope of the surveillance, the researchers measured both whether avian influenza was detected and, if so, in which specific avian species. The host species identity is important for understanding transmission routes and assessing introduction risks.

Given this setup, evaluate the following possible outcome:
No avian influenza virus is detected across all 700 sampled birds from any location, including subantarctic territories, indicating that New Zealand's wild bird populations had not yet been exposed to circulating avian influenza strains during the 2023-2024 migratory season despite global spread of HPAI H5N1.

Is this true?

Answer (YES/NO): NO